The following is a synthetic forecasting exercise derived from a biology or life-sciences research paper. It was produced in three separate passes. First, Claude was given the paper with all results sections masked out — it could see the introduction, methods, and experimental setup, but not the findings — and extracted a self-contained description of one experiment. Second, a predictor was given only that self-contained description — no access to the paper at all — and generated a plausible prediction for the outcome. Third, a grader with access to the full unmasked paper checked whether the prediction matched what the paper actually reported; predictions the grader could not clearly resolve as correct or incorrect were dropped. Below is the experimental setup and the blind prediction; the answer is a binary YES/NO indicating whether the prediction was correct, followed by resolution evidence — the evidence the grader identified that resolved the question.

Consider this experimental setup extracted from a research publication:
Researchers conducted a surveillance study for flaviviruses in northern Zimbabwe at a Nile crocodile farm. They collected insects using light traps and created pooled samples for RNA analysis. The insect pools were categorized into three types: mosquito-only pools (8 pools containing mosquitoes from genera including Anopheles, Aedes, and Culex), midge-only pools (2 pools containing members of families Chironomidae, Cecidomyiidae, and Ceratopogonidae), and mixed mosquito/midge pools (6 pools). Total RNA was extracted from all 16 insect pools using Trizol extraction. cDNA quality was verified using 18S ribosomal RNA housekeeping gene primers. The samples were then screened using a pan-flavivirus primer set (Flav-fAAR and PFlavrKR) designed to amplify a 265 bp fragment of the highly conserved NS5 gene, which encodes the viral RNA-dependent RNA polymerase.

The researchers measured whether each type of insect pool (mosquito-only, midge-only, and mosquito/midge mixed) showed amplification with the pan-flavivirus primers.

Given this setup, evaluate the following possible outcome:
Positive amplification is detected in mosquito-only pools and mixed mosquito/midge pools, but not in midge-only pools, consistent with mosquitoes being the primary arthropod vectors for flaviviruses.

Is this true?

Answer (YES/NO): YES